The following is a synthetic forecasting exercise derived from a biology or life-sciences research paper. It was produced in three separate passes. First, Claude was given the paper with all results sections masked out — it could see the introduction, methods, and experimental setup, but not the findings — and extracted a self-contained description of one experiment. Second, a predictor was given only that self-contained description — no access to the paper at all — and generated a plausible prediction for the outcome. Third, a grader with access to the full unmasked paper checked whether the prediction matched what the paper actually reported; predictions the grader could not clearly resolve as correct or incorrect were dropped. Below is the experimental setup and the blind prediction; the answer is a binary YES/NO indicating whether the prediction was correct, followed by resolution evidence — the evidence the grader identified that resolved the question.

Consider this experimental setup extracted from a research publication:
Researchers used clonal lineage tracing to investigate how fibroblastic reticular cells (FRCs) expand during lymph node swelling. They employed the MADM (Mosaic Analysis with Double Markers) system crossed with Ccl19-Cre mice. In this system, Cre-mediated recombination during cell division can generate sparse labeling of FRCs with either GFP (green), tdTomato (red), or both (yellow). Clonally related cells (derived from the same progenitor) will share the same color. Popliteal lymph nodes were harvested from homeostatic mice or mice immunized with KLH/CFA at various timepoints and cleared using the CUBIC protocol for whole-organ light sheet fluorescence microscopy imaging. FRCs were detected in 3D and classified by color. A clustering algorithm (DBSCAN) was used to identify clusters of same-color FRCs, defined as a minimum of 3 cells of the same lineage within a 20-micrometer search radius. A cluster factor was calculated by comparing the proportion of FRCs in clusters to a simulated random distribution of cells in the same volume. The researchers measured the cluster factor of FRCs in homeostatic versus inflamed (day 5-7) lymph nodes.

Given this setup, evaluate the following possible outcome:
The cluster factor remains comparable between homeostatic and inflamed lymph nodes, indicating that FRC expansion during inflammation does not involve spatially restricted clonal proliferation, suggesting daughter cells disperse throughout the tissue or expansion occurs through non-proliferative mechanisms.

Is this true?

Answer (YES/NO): NO